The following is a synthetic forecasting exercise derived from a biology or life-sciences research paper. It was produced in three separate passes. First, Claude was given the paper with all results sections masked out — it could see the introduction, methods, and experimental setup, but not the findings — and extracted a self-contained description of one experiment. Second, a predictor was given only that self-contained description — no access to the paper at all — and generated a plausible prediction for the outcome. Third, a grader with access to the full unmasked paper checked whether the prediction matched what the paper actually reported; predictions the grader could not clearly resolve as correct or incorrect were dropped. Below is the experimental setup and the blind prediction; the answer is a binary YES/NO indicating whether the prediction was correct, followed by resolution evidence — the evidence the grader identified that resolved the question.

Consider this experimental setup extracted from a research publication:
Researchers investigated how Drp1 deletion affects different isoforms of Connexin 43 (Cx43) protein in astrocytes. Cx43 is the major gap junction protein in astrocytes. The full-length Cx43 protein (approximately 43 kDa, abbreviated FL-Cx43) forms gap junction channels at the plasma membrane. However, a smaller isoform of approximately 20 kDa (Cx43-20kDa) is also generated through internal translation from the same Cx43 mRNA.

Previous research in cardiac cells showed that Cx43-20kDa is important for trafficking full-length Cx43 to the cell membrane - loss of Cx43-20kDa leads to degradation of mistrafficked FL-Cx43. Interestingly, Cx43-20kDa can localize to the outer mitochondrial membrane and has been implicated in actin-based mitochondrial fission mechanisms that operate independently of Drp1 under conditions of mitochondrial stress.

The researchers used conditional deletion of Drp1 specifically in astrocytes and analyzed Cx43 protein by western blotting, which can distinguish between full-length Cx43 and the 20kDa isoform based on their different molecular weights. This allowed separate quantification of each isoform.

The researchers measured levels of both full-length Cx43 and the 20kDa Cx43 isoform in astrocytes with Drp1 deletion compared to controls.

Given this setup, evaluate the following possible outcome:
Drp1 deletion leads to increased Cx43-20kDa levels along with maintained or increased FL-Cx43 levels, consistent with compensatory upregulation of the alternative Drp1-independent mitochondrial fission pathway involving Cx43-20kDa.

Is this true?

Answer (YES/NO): NO